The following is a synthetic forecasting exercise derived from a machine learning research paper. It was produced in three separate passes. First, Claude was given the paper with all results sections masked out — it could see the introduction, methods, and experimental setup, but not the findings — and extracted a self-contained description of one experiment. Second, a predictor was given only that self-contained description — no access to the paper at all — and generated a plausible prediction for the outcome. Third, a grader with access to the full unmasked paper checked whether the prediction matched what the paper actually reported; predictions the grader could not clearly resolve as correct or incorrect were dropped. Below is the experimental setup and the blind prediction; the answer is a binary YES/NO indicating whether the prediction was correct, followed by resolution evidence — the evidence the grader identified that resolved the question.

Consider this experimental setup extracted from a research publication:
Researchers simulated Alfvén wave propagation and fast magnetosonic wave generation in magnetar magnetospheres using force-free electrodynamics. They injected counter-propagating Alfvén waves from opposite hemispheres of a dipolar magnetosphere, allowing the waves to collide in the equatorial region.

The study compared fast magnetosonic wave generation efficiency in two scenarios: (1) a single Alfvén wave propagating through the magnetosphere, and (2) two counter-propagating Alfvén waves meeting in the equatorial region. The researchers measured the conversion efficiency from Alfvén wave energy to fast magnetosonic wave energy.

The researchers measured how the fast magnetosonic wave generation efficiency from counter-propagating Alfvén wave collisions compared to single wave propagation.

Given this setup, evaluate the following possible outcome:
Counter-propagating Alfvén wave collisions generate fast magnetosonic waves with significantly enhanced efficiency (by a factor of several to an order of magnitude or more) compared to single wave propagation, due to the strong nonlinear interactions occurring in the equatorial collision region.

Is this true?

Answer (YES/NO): NO